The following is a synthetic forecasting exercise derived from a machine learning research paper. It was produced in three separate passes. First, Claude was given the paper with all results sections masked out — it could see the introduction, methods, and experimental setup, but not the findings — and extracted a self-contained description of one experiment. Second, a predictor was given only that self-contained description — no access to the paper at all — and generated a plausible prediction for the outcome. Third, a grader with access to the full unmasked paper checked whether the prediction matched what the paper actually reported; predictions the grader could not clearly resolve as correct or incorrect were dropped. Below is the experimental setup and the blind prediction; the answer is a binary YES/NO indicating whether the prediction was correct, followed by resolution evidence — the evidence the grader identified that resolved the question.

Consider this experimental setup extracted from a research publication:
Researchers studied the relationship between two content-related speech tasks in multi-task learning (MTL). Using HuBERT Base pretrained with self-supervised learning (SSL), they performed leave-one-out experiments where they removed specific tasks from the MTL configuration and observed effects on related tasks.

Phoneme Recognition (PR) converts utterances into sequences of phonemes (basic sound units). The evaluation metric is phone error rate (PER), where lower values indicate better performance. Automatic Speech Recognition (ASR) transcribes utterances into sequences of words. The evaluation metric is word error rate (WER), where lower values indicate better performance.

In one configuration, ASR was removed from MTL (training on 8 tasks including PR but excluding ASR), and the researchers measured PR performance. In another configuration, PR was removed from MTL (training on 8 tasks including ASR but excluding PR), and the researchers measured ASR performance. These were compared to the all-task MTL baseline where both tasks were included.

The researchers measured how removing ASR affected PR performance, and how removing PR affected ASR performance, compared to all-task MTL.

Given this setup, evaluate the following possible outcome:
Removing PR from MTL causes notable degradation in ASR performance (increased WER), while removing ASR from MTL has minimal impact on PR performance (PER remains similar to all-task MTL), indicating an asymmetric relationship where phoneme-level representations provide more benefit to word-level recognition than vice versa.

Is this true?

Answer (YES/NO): YES